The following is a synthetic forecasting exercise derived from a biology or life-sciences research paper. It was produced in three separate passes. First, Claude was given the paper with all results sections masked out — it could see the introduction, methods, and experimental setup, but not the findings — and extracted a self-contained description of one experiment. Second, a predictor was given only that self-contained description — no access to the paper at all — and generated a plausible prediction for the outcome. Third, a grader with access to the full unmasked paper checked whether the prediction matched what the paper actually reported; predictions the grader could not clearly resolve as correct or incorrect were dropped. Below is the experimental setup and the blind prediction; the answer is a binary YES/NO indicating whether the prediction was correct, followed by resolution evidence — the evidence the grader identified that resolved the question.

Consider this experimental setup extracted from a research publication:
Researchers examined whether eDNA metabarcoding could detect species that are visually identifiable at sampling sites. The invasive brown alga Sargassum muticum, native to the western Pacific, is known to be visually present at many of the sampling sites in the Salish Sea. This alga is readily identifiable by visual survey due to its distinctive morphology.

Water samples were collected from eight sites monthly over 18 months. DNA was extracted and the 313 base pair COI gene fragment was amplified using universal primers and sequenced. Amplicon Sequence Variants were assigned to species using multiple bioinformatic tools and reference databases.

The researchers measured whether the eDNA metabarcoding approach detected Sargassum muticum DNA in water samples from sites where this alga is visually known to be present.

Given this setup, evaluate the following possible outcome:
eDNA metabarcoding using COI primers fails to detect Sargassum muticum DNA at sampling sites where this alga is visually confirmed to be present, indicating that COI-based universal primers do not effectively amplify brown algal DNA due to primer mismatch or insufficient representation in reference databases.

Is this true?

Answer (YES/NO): YES